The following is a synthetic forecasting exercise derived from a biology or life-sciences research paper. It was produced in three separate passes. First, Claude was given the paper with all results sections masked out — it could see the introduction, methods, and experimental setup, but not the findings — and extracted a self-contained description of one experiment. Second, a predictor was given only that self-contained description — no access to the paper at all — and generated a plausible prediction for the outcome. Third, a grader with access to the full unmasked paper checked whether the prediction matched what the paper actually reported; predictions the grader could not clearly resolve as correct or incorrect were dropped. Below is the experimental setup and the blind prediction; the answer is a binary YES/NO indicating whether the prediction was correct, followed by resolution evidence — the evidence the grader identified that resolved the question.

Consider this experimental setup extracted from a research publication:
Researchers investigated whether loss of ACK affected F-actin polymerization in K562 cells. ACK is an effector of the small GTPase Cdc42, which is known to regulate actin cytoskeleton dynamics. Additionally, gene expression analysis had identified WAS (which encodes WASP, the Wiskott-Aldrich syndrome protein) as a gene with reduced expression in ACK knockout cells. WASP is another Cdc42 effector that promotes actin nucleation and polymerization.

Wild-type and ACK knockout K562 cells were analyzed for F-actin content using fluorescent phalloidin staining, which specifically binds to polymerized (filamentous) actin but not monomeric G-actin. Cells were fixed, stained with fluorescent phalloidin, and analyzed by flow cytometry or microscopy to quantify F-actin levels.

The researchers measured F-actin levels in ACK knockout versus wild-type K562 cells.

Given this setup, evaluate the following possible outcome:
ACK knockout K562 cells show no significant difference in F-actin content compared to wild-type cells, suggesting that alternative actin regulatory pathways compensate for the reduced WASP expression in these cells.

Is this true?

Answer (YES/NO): NO